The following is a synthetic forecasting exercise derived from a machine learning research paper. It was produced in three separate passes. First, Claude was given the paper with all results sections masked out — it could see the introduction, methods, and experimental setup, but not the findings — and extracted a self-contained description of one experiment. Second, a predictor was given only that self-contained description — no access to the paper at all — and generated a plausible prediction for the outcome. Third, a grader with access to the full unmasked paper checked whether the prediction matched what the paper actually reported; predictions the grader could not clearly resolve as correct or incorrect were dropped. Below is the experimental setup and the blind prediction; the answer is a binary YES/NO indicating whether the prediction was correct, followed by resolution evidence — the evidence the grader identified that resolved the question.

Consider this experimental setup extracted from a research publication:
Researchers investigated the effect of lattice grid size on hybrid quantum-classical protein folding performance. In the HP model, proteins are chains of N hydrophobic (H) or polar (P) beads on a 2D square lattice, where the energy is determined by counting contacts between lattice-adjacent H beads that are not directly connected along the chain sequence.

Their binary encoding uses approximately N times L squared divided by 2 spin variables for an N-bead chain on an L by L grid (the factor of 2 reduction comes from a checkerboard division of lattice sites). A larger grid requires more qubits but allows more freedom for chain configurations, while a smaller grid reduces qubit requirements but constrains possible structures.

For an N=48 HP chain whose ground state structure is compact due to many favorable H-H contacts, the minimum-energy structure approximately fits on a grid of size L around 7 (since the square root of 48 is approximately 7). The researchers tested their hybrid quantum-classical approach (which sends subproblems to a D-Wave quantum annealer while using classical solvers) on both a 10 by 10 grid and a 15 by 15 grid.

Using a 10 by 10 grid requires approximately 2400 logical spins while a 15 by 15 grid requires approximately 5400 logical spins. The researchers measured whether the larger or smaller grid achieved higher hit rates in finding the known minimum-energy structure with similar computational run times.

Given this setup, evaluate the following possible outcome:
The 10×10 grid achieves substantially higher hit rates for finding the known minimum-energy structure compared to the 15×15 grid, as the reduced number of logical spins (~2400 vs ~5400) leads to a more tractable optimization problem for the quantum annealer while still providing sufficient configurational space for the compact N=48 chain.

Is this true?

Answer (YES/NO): YES